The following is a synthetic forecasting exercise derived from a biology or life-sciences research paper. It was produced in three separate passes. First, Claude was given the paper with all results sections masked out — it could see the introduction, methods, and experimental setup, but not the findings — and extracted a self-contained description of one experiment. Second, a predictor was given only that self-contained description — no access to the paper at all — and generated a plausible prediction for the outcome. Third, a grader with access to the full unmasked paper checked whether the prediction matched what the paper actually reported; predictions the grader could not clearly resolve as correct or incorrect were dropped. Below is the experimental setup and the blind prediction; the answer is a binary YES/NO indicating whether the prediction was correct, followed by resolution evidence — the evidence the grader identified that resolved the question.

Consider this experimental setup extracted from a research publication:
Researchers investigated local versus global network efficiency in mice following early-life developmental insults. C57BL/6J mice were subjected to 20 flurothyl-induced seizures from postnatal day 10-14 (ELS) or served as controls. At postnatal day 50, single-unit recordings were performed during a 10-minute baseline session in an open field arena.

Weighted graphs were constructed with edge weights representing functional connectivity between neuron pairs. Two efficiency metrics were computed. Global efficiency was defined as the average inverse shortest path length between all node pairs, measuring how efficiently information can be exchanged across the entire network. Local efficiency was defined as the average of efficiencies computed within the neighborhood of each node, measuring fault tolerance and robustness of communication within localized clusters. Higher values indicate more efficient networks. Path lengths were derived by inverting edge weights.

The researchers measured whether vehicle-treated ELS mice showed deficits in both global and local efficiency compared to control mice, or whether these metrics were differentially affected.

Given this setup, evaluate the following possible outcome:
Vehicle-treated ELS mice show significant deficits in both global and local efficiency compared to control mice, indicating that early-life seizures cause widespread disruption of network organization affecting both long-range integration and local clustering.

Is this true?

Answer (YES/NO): NO